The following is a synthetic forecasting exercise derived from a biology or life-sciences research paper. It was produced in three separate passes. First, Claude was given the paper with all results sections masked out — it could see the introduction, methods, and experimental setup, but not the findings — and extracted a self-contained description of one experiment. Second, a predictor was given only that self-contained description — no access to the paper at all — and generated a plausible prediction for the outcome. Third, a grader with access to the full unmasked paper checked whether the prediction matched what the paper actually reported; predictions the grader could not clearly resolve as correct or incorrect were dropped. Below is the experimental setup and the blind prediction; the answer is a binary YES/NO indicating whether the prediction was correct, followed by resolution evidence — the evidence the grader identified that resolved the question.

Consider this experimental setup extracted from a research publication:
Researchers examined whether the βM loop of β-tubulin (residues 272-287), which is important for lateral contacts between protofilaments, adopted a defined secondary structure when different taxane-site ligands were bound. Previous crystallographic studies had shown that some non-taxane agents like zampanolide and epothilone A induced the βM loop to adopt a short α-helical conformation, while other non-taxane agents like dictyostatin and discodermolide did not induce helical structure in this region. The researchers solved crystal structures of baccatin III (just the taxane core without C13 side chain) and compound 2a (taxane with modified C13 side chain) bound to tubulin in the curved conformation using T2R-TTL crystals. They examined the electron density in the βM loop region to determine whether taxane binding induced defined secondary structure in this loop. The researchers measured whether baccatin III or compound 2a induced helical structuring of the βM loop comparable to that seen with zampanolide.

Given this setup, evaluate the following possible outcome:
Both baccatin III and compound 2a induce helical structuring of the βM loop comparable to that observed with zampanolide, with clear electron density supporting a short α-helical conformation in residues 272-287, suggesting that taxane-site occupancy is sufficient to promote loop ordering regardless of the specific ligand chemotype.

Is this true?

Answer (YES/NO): NO